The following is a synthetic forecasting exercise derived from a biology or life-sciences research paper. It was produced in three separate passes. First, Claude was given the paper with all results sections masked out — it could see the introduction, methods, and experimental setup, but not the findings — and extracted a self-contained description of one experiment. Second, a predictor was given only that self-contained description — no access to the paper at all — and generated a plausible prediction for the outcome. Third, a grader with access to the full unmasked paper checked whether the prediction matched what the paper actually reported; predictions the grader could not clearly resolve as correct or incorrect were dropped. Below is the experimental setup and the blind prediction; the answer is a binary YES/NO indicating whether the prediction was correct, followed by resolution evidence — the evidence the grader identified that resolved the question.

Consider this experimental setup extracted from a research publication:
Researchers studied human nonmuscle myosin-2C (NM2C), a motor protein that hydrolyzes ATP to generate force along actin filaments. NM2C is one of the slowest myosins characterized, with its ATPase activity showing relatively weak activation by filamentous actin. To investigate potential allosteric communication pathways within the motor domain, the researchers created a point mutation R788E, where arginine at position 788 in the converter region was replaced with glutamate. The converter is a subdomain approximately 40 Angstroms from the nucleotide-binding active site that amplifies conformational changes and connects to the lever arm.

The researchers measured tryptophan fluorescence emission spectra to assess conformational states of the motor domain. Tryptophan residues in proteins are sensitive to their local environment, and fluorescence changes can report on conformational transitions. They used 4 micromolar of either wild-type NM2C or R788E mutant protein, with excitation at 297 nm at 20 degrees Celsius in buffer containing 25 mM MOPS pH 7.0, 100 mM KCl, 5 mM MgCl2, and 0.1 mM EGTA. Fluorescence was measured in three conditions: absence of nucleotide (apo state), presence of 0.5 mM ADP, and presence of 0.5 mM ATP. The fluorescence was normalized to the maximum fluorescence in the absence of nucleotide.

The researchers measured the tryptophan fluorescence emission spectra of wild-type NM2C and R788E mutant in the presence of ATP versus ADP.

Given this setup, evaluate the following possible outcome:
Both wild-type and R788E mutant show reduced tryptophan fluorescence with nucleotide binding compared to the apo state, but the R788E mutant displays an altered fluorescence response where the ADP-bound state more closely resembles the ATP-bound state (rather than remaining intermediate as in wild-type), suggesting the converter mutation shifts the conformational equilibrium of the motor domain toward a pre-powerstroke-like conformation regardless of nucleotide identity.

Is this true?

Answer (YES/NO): NO